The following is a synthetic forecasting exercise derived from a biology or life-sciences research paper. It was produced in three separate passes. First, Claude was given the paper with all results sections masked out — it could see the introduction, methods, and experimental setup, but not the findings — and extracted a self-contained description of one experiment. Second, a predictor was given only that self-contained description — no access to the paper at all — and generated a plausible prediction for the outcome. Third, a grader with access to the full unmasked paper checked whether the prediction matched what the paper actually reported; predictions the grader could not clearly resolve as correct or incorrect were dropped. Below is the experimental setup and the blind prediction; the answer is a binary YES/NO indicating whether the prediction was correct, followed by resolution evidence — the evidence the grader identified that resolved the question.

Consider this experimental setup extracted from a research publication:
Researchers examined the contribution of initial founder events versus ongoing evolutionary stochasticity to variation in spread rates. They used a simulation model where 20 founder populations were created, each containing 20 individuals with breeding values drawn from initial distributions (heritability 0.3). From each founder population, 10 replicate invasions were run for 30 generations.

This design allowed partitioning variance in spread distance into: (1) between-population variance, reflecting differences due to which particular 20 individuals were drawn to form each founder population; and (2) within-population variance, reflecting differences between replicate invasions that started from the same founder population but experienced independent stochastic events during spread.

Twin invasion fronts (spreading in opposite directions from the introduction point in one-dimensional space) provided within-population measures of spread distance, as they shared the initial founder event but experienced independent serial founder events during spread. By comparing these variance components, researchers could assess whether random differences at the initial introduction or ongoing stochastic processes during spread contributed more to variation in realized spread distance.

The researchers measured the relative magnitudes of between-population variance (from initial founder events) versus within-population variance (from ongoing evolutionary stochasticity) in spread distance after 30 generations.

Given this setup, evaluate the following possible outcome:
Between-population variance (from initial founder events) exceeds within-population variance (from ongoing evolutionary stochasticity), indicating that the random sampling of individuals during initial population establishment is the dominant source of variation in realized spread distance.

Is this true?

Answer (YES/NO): NO